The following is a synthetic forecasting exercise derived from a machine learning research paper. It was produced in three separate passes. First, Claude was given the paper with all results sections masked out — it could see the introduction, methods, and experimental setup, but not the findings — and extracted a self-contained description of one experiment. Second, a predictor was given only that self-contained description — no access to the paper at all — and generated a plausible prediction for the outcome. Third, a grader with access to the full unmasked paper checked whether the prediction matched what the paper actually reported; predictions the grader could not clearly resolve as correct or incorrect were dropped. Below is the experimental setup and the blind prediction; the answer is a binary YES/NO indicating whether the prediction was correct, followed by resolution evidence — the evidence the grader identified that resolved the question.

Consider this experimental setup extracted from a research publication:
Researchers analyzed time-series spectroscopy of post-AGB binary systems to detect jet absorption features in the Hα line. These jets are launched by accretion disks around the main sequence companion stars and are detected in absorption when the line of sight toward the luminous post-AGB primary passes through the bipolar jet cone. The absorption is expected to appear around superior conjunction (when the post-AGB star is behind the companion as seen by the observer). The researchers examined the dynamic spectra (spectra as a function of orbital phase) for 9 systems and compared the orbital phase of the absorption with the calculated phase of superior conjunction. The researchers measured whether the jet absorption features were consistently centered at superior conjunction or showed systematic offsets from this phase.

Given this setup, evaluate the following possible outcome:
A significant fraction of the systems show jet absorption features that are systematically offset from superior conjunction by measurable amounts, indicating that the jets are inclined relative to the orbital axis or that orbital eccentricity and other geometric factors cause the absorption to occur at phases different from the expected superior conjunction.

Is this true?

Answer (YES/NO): YES